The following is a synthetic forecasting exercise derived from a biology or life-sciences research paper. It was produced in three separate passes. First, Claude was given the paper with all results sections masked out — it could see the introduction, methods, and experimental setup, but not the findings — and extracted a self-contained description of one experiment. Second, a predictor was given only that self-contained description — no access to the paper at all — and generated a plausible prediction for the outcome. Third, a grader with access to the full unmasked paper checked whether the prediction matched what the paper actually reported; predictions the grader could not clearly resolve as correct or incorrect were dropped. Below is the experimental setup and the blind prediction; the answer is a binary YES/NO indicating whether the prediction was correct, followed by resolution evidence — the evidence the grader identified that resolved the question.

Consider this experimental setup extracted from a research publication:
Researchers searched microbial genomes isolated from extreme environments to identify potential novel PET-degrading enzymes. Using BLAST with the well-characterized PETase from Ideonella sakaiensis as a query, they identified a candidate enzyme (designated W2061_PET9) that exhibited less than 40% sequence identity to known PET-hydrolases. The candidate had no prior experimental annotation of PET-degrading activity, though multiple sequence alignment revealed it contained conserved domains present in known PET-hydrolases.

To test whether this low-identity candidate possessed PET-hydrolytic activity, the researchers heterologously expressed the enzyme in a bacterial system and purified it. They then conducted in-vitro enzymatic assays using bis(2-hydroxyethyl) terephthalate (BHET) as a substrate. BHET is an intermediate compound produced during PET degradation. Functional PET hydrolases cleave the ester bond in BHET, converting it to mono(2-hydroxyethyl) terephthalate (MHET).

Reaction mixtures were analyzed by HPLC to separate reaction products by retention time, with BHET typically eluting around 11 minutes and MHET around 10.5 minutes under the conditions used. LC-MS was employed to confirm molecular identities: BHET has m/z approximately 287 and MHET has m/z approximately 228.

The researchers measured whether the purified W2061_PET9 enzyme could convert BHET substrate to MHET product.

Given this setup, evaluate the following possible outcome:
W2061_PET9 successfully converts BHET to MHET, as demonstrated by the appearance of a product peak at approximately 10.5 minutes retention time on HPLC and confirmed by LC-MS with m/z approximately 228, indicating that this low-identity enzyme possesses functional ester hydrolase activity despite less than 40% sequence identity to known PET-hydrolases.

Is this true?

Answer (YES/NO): YES